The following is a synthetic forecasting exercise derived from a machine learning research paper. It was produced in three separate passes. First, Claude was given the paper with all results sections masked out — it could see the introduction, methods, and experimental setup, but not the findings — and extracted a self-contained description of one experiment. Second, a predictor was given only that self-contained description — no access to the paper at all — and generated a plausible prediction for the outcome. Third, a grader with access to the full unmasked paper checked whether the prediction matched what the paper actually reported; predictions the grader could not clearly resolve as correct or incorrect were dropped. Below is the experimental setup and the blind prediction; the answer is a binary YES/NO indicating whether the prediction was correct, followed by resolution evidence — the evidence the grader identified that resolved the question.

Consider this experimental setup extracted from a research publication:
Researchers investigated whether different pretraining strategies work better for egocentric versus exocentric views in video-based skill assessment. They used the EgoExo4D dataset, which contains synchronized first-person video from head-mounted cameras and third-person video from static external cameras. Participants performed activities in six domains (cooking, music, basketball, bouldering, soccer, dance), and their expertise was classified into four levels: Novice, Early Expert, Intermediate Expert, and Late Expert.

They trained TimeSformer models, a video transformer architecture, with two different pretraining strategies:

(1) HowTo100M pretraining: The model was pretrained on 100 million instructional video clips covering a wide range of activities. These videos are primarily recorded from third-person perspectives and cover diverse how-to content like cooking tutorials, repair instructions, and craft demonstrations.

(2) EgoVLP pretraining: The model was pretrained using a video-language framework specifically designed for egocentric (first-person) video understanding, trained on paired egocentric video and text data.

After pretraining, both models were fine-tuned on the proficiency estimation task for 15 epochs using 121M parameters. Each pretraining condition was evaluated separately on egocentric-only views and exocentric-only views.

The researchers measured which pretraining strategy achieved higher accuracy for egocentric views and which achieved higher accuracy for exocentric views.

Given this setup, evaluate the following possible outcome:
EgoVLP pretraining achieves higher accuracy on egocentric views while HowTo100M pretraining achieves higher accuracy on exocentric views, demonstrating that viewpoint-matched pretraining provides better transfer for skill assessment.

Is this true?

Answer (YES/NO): NO